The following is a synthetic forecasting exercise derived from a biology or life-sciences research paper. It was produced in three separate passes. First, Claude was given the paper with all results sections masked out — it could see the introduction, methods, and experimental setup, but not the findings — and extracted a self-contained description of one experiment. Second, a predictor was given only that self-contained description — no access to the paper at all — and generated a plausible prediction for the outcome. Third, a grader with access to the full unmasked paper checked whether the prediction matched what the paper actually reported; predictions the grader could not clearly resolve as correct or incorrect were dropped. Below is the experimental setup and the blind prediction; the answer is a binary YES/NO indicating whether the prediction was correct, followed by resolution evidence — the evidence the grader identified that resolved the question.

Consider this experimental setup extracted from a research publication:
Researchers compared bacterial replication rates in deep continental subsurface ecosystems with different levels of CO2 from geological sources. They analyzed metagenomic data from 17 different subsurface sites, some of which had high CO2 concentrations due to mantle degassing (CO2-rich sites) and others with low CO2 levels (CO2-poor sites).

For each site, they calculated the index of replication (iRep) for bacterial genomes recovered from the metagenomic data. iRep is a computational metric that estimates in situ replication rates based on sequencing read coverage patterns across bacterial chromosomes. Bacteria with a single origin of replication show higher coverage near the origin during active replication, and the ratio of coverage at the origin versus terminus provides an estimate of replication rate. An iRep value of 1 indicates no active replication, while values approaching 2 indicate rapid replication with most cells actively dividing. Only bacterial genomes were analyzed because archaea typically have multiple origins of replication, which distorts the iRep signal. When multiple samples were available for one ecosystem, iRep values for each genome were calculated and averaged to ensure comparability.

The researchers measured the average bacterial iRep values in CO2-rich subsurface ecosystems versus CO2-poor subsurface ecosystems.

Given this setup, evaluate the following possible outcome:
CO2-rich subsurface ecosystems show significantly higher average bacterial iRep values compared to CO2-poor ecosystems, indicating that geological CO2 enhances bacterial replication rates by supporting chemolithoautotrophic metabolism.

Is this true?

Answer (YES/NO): YES